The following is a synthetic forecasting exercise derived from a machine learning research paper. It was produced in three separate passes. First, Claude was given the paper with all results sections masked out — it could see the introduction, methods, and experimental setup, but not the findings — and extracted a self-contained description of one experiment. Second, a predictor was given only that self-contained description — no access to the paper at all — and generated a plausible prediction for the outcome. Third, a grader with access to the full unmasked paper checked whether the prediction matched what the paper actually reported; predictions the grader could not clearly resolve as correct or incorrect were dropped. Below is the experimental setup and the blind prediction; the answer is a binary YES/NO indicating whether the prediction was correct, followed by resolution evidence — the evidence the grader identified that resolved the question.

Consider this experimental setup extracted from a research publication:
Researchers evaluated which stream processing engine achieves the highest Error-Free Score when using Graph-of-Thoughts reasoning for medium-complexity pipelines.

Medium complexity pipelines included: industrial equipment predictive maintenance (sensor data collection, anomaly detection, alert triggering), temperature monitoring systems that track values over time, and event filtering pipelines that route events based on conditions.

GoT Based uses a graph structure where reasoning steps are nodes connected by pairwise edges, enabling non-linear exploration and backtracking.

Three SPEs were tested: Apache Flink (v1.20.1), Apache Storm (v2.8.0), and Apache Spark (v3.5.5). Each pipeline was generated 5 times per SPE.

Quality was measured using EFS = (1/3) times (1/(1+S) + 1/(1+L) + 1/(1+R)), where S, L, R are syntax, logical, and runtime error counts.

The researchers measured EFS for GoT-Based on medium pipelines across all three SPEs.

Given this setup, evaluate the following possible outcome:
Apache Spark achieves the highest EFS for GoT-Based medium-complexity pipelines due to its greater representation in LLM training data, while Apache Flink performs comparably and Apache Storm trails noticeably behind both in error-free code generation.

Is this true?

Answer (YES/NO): NO